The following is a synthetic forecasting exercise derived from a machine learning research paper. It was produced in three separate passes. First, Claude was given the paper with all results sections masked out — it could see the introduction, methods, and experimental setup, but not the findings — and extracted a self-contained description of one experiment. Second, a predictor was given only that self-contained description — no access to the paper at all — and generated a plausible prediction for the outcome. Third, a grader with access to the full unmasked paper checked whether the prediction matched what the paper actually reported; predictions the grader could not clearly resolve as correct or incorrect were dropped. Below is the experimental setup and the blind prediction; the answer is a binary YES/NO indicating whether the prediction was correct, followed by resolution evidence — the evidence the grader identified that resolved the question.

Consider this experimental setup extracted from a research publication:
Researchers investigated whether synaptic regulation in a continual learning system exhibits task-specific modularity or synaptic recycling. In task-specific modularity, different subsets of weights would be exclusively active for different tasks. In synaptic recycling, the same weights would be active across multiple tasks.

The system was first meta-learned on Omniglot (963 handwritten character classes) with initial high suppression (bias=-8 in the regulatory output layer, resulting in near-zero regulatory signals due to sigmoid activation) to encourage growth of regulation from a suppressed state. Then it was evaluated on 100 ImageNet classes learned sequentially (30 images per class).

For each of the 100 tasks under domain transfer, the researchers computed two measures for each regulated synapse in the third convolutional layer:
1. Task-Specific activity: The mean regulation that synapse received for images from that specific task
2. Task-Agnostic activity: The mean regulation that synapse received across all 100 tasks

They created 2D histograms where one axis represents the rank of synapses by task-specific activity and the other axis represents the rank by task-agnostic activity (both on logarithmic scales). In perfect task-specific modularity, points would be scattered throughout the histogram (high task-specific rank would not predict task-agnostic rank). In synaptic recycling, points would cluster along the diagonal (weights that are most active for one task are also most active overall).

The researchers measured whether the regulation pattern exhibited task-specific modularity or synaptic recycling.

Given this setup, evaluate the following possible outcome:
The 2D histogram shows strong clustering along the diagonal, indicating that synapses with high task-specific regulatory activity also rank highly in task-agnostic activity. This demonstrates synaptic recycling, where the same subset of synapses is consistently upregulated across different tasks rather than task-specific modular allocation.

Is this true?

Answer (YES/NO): YES